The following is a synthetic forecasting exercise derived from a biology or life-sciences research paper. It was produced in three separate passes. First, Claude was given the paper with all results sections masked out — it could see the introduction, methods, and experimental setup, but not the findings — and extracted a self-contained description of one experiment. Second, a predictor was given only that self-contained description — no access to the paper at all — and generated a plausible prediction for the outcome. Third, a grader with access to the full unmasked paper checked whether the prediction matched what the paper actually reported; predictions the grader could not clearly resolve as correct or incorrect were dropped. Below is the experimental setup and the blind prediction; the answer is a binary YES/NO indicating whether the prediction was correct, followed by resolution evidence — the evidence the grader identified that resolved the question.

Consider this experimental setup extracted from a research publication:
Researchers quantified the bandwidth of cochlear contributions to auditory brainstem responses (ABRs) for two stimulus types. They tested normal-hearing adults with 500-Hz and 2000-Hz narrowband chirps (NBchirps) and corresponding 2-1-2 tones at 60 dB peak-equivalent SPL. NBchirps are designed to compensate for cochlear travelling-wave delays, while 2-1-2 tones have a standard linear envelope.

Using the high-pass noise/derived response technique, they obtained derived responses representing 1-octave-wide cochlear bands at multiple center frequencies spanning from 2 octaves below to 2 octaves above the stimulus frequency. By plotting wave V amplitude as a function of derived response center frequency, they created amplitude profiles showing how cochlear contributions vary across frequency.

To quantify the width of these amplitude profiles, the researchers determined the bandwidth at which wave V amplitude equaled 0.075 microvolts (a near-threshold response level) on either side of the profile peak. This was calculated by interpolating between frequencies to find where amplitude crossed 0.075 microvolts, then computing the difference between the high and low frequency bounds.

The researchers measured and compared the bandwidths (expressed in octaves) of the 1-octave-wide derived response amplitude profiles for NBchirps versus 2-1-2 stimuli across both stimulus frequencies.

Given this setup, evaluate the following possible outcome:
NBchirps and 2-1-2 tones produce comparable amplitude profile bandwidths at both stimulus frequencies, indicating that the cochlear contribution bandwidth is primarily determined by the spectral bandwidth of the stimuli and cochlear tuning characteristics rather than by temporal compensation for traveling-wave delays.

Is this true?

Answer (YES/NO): NO